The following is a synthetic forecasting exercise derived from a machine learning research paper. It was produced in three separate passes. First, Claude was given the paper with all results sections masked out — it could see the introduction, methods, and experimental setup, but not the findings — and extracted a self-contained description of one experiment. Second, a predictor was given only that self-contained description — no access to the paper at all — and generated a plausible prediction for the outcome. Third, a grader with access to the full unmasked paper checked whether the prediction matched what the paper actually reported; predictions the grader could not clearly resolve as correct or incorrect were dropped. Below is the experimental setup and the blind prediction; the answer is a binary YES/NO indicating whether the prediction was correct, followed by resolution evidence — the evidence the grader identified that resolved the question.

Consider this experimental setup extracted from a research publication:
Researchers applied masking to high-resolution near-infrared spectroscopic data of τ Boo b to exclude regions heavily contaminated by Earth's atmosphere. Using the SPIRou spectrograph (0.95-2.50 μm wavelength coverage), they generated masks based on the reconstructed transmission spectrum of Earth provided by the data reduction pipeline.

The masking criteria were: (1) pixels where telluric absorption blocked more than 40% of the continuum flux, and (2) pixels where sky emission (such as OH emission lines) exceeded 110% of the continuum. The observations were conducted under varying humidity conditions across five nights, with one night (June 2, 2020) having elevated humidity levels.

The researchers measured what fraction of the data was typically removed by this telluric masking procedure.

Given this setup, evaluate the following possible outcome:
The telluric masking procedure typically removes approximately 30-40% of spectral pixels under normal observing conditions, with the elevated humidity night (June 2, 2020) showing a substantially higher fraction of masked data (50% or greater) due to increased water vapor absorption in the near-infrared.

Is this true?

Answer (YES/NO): NO